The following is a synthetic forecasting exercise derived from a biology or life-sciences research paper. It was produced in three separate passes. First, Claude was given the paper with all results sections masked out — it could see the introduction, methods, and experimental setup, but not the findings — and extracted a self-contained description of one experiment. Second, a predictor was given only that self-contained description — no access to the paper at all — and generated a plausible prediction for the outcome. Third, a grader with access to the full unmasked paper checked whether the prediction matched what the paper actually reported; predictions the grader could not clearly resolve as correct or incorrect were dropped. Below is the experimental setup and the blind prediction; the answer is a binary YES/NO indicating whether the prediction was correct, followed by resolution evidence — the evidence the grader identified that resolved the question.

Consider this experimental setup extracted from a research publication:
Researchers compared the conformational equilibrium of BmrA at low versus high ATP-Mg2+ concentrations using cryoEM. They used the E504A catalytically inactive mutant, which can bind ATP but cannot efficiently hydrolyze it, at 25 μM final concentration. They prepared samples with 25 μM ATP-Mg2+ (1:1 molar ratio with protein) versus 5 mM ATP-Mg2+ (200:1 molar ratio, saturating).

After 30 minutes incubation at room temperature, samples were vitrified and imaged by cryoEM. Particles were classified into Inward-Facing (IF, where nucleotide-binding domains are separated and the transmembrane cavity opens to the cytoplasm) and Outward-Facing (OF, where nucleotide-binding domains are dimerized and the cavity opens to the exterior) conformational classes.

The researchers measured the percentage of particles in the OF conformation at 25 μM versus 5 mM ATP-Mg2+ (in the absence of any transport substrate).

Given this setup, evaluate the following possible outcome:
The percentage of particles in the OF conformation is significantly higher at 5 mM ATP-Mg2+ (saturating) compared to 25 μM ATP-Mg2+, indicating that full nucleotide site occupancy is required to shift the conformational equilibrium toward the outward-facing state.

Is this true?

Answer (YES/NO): YES